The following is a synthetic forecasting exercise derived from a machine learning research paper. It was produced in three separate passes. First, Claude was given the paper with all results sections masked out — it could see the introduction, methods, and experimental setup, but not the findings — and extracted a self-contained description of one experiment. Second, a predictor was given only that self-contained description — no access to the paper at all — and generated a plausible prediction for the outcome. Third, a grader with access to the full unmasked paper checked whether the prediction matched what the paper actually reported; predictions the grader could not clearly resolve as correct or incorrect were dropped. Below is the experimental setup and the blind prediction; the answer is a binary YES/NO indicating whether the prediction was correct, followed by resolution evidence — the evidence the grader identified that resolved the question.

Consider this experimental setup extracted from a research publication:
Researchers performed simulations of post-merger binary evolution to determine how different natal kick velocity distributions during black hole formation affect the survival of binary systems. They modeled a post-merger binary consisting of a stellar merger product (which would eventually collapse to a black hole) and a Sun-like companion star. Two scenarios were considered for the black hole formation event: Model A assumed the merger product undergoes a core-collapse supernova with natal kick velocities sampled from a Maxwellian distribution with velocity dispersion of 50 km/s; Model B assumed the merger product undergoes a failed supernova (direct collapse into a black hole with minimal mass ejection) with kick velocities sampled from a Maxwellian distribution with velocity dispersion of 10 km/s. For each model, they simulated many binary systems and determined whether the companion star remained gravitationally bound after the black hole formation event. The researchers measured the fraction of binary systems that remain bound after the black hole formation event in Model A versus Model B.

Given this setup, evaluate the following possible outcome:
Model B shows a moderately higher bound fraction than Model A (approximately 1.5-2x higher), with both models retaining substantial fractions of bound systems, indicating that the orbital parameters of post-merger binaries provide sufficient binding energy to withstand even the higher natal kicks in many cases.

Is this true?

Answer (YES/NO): YES